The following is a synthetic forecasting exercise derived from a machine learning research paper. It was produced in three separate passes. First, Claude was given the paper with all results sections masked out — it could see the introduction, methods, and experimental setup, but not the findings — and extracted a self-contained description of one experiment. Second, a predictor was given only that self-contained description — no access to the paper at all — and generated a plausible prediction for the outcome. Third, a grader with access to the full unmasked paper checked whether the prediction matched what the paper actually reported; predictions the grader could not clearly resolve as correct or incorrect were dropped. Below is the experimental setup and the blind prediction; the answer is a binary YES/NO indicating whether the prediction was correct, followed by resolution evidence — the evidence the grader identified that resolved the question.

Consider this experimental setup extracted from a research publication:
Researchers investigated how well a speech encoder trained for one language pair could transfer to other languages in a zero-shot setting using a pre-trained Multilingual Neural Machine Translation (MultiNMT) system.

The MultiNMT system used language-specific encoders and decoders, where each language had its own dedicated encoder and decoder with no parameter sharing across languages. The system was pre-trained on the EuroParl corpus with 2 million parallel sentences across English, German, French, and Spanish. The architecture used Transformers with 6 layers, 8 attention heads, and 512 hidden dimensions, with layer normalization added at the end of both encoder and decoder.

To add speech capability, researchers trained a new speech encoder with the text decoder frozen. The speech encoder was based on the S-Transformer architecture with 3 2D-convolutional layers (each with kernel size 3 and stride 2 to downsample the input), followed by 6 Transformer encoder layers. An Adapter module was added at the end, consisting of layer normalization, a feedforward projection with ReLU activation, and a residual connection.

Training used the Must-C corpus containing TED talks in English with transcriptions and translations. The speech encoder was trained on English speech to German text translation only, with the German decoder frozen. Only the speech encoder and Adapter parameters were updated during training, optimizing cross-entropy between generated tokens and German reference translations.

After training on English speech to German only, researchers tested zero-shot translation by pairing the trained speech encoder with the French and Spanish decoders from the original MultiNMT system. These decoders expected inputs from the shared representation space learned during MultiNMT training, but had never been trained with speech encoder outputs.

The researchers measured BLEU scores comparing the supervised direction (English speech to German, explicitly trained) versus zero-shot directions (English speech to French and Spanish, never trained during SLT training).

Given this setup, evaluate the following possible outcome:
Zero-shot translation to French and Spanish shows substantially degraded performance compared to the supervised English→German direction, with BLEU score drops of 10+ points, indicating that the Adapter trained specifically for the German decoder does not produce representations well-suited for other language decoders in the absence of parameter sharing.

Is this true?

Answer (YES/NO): NO